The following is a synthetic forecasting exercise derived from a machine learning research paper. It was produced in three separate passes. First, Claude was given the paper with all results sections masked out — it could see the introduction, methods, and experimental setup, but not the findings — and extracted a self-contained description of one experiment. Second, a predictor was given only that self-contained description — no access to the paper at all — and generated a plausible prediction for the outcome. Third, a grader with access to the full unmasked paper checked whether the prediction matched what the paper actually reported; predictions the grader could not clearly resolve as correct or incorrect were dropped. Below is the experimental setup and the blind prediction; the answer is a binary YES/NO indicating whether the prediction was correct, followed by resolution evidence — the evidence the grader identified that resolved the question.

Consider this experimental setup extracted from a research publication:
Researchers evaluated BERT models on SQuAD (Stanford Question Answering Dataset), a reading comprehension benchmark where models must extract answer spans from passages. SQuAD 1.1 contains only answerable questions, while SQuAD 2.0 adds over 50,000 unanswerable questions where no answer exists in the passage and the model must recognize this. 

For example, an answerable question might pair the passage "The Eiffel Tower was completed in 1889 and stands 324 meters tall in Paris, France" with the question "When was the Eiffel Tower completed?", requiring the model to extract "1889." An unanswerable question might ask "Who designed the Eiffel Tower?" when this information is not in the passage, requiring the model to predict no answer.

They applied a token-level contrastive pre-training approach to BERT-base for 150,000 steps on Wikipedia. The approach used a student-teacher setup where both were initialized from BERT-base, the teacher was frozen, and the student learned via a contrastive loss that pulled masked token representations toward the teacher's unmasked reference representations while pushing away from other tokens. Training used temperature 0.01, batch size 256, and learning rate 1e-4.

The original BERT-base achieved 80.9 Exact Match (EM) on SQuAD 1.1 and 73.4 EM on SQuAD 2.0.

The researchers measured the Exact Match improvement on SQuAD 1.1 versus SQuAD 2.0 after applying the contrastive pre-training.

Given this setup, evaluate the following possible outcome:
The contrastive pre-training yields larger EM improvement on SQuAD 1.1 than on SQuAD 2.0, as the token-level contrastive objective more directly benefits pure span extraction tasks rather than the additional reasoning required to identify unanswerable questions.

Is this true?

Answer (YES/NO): NO